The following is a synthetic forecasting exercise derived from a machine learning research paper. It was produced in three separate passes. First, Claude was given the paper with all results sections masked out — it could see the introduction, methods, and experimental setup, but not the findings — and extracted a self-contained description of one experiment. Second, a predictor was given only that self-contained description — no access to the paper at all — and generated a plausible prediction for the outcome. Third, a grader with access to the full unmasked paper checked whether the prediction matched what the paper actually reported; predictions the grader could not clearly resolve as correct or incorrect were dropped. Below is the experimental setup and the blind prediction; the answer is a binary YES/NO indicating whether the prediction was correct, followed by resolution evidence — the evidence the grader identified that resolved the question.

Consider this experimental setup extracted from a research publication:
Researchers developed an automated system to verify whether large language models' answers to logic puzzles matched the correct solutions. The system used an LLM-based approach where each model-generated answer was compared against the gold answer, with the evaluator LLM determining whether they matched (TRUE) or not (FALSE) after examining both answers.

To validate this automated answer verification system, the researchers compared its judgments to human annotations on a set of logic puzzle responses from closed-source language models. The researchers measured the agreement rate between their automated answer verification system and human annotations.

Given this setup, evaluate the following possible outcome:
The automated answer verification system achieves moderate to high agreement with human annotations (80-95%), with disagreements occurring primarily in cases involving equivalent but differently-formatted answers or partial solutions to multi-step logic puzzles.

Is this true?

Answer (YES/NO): NO